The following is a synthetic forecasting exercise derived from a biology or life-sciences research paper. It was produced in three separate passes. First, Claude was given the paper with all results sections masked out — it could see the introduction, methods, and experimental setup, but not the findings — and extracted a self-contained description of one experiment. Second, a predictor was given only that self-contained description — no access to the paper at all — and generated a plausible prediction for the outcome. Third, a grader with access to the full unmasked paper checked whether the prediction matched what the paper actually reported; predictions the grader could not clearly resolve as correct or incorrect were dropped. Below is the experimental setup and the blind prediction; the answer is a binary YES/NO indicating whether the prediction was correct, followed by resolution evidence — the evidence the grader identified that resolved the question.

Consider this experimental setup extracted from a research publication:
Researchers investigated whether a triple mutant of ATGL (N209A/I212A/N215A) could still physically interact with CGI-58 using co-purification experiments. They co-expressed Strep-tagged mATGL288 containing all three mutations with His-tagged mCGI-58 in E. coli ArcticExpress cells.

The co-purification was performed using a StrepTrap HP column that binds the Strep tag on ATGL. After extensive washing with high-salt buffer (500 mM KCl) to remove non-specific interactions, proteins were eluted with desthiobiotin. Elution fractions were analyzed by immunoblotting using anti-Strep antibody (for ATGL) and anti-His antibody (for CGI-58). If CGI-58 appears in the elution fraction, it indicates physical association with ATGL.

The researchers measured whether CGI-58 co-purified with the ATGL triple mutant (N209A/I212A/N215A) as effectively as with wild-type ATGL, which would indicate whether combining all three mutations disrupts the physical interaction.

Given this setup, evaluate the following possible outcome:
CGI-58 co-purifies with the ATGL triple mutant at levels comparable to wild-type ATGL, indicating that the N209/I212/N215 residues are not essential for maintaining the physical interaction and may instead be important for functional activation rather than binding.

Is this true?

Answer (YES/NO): YES